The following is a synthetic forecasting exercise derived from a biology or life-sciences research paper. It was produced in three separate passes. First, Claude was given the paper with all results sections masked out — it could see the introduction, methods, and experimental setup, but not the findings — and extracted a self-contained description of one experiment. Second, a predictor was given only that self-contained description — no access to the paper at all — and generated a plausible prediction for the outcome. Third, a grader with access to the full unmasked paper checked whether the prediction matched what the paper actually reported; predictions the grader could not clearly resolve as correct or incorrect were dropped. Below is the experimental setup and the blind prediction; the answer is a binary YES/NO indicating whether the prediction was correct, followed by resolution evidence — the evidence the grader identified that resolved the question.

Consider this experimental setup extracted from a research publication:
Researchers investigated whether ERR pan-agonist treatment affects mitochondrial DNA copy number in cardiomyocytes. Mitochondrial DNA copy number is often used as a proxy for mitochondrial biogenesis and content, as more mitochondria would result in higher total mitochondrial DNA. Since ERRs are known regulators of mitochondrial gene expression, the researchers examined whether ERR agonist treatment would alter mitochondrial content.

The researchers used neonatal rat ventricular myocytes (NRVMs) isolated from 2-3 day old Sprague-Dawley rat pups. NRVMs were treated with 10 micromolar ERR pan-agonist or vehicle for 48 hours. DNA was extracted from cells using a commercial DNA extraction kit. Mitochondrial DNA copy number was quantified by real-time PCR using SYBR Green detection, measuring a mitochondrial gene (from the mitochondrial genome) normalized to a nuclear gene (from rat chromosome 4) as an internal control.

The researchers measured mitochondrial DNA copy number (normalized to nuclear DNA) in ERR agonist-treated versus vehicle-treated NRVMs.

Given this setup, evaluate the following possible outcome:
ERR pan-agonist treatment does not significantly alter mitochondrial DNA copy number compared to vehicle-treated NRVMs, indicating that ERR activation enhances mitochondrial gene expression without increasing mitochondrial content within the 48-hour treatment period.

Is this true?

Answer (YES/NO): YES